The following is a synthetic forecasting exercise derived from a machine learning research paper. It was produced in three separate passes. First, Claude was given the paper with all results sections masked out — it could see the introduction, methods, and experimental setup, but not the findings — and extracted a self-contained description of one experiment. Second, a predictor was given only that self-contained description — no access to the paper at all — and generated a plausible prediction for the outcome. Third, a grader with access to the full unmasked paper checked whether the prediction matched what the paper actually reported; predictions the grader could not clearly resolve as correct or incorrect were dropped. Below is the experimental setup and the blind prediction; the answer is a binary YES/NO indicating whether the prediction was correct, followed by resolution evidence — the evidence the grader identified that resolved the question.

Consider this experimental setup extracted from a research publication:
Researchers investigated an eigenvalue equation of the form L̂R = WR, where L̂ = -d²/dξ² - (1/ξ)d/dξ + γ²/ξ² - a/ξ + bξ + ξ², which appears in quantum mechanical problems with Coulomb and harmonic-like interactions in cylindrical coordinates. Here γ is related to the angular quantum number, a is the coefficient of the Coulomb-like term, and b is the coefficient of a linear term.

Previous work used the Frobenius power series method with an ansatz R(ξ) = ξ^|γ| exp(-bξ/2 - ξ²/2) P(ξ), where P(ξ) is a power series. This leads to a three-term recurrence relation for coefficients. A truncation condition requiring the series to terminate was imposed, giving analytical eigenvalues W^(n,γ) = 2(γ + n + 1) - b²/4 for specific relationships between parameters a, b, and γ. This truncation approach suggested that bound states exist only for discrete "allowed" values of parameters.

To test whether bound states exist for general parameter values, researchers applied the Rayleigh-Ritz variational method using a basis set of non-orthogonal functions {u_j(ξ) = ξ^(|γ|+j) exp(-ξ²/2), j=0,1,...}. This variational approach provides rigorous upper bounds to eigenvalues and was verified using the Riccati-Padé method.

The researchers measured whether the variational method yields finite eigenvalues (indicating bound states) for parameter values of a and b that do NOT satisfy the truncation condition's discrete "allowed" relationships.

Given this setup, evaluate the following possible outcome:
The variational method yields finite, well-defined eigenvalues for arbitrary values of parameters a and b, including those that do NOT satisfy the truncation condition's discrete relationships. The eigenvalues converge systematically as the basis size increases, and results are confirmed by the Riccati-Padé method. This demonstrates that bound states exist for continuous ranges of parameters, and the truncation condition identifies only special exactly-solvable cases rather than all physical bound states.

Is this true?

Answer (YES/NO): YES